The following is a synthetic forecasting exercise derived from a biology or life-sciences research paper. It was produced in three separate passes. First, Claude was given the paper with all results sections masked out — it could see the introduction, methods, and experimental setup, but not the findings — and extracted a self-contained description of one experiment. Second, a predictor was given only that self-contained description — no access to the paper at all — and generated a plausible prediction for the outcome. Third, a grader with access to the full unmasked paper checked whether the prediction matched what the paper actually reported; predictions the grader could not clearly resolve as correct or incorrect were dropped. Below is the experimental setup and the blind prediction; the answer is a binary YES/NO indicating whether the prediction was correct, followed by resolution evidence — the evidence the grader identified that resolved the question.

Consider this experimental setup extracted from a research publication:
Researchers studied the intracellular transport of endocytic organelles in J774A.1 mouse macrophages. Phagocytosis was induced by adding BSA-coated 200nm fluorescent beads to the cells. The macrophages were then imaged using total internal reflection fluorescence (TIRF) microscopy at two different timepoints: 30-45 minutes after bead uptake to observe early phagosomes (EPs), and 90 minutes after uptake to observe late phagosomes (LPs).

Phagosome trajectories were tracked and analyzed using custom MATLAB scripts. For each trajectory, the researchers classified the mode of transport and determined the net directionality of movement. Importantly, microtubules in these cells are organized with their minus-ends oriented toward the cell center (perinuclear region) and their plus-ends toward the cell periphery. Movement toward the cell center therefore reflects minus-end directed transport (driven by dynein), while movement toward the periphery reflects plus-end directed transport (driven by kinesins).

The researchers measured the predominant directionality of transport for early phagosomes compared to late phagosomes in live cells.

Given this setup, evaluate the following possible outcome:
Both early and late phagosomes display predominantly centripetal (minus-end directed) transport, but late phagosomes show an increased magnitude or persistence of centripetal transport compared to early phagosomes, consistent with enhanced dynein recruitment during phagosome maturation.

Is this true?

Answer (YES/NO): NO